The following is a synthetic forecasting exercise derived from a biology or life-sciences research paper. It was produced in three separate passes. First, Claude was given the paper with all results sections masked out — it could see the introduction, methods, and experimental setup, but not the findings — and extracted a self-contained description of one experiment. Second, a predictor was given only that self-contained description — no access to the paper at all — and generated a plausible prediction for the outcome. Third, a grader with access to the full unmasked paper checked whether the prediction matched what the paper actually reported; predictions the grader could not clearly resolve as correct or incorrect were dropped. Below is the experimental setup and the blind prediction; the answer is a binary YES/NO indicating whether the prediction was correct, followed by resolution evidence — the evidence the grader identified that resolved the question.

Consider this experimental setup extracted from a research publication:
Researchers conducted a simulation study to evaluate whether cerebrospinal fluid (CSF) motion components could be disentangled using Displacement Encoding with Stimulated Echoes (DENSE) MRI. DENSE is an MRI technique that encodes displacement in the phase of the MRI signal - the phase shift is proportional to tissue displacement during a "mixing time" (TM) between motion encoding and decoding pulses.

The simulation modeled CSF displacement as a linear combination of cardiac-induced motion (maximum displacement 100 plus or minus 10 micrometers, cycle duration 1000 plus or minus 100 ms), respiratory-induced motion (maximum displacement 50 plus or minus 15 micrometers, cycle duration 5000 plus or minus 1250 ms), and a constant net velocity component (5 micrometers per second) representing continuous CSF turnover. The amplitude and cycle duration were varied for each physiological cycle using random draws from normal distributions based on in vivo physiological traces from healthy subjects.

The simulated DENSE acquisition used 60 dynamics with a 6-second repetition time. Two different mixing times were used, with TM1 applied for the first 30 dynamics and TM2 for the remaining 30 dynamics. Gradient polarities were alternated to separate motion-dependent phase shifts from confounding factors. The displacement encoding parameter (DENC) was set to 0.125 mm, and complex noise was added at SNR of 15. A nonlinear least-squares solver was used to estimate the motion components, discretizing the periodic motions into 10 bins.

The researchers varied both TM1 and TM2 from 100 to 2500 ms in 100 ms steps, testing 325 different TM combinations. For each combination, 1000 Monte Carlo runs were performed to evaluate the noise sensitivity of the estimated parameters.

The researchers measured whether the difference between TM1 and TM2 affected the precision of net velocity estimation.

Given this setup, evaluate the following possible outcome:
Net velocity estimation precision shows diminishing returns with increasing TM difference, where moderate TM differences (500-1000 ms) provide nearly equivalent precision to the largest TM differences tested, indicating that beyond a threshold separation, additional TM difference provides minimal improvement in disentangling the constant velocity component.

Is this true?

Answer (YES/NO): NO